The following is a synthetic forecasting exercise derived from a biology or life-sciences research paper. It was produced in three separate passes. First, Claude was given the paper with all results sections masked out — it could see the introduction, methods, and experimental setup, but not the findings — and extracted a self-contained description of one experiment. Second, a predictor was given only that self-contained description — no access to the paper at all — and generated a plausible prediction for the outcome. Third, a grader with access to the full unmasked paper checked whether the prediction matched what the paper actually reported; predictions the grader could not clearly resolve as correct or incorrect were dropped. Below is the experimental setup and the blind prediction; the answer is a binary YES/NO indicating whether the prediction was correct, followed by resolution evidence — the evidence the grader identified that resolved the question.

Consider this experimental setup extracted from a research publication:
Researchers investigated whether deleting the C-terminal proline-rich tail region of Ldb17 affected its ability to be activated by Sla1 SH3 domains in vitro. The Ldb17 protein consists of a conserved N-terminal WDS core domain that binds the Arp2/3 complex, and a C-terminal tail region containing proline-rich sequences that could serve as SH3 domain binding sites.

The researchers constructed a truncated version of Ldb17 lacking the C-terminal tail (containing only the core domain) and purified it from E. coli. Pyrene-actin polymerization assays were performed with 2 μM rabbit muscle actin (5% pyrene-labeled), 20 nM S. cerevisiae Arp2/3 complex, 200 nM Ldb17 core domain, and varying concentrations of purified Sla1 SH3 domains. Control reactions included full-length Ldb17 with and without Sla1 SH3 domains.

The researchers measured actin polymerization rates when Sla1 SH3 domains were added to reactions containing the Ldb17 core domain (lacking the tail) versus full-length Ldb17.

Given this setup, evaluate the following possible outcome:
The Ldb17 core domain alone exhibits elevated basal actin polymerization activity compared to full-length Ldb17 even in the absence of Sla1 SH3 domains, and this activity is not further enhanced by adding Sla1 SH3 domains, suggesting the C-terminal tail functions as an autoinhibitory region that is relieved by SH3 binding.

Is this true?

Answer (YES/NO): NO